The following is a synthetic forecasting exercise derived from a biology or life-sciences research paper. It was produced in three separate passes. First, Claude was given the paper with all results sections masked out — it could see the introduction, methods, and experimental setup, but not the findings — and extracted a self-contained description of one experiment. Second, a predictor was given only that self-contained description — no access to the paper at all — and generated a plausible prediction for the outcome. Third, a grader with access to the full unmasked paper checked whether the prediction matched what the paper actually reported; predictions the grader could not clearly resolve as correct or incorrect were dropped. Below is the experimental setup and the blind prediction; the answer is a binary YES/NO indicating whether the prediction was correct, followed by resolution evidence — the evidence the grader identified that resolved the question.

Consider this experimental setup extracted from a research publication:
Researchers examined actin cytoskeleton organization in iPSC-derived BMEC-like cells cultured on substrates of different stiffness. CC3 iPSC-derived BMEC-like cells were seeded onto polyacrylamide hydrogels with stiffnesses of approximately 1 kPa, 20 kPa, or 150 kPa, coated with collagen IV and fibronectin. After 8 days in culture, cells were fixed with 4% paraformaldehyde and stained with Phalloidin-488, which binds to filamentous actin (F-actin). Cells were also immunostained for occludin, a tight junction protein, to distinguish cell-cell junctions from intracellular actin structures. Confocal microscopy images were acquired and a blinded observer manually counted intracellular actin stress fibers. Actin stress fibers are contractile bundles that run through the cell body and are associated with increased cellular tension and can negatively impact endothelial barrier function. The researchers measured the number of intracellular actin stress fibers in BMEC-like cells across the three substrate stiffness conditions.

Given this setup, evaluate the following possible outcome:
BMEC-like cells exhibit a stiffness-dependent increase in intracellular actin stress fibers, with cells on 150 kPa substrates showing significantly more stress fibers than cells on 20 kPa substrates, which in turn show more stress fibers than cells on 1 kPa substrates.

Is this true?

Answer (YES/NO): NO